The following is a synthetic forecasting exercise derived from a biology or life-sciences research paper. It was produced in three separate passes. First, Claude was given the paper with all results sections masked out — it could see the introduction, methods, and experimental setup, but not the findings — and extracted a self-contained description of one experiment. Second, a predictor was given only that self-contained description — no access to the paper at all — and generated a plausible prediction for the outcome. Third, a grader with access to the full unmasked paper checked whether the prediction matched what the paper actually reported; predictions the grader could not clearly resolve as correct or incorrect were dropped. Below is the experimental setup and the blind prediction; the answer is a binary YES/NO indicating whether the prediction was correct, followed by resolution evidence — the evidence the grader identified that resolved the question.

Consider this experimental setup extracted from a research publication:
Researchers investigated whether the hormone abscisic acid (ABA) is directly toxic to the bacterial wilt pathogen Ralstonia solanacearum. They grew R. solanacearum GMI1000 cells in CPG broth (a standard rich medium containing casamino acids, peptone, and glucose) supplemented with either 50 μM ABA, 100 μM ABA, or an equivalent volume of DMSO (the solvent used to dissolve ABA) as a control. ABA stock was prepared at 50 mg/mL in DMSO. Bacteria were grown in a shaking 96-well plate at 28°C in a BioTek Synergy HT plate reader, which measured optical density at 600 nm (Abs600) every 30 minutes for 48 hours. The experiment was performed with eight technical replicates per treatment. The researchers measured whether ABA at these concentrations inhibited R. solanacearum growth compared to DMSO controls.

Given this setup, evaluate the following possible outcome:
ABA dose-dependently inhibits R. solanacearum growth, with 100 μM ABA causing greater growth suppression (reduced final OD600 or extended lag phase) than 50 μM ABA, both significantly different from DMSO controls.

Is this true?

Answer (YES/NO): NO